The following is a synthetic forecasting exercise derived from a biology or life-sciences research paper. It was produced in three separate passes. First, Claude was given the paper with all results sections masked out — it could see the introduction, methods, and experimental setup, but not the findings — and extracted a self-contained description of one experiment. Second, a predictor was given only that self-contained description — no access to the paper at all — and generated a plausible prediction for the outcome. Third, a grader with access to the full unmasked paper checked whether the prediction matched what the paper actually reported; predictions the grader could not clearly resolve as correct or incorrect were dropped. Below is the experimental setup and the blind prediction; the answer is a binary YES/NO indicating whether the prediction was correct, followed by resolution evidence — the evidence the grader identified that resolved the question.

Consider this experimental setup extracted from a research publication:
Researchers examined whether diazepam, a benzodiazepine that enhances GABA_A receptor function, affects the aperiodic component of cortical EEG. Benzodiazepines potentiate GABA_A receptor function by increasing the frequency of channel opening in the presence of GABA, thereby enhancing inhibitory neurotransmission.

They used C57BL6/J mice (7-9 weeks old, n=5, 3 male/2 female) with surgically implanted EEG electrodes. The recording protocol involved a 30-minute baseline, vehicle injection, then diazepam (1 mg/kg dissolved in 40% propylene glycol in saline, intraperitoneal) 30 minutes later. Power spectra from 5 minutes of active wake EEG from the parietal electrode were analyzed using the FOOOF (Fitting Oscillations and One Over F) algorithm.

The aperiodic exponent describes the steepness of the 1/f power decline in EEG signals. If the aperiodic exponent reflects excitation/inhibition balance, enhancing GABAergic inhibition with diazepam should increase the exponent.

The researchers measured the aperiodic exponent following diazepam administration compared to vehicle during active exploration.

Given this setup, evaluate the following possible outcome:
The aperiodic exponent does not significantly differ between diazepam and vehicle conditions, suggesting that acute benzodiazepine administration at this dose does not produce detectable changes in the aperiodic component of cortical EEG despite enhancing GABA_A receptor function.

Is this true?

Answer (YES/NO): NO